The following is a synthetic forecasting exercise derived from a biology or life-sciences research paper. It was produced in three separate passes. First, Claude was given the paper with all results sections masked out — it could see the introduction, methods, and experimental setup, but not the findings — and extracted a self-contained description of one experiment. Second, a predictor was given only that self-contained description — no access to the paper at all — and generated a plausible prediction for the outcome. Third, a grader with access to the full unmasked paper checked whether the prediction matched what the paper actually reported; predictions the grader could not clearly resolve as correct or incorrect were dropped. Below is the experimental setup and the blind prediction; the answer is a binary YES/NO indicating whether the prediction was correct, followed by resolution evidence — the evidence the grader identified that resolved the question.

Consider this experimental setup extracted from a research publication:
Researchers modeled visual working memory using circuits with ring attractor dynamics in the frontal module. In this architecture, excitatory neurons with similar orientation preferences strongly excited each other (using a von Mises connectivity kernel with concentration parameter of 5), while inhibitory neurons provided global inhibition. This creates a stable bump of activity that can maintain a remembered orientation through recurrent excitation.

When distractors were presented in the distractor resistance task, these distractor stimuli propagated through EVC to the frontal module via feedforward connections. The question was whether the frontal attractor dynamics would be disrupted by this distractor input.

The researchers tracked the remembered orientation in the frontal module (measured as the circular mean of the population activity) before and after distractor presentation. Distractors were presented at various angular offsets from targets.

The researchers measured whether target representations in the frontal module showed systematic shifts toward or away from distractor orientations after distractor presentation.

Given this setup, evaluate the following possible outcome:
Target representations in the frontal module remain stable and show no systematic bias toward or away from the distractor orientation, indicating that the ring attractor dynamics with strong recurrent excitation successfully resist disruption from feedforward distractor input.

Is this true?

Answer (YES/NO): NO